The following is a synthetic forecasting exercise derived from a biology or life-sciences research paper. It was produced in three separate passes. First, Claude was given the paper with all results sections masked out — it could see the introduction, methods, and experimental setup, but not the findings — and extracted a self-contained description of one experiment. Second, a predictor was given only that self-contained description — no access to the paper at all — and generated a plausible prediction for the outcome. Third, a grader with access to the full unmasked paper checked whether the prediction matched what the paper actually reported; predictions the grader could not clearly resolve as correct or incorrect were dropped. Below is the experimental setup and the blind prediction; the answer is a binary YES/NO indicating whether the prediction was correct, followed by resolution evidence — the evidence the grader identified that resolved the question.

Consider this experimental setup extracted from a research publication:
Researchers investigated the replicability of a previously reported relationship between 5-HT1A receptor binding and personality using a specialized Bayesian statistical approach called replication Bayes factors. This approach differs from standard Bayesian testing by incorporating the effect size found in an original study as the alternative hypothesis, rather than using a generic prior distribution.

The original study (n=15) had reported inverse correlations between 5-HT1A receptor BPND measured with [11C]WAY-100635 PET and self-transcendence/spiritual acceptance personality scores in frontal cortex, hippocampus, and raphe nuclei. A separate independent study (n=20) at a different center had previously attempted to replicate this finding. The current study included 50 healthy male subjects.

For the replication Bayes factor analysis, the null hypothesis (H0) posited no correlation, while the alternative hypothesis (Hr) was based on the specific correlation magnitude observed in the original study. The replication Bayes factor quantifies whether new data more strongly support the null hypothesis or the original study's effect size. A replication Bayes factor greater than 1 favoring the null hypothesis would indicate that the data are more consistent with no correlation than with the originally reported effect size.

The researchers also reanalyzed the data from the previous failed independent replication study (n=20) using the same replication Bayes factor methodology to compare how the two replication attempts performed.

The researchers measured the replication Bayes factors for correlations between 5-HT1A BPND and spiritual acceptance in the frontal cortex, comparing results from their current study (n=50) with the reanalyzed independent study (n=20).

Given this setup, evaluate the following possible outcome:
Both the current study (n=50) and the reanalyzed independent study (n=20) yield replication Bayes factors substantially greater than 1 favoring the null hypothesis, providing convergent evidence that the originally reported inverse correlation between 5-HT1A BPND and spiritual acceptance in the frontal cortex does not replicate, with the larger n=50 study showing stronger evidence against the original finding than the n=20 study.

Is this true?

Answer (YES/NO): NO